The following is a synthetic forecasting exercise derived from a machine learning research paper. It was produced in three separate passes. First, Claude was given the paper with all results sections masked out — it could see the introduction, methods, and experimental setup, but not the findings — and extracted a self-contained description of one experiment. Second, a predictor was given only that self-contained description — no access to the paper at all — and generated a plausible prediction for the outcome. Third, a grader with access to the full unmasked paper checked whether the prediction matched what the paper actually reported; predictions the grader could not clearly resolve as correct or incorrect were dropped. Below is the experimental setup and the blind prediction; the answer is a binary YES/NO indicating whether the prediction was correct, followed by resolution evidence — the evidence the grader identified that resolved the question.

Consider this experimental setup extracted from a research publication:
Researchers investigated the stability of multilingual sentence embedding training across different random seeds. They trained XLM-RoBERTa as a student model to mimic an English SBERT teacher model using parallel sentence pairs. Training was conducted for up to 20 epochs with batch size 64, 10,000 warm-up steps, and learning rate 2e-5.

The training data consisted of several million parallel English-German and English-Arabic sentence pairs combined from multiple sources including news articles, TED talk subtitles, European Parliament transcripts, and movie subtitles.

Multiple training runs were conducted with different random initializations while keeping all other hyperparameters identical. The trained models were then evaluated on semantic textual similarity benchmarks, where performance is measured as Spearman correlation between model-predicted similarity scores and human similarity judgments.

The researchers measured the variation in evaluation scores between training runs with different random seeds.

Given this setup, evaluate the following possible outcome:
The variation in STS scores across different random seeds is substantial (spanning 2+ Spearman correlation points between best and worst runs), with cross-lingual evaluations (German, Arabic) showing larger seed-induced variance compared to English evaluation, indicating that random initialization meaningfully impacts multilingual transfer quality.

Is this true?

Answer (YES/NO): NO